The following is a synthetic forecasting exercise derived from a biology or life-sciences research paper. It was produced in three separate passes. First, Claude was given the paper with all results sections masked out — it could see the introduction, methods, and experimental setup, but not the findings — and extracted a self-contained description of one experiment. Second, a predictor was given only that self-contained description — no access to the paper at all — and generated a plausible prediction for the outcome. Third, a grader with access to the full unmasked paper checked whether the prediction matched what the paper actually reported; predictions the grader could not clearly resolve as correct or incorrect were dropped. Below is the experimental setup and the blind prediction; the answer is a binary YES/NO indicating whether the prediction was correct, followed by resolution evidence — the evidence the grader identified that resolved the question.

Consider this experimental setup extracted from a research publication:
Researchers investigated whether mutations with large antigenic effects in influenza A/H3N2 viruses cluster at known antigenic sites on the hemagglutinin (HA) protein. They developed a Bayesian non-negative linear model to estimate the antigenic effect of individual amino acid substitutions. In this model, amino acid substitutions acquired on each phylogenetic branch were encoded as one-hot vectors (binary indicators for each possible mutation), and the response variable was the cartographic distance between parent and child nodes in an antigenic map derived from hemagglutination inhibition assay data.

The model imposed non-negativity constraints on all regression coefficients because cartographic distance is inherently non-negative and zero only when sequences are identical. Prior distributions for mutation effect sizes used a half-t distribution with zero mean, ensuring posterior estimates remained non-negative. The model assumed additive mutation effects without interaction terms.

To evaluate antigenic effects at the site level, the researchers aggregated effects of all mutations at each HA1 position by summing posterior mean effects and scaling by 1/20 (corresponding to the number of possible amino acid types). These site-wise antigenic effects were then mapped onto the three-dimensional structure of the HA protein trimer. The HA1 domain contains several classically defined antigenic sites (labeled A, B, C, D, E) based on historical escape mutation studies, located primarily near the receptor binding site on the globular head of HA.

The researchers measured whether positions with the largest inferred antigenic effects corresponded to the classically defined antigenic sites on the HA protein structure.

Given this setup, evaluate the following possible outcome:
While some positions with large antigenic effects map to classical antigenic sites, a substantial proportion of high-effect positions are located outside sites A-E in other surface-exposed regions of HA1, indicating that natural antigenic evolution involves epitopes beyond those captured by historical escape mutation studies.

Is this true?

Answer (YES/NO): NO